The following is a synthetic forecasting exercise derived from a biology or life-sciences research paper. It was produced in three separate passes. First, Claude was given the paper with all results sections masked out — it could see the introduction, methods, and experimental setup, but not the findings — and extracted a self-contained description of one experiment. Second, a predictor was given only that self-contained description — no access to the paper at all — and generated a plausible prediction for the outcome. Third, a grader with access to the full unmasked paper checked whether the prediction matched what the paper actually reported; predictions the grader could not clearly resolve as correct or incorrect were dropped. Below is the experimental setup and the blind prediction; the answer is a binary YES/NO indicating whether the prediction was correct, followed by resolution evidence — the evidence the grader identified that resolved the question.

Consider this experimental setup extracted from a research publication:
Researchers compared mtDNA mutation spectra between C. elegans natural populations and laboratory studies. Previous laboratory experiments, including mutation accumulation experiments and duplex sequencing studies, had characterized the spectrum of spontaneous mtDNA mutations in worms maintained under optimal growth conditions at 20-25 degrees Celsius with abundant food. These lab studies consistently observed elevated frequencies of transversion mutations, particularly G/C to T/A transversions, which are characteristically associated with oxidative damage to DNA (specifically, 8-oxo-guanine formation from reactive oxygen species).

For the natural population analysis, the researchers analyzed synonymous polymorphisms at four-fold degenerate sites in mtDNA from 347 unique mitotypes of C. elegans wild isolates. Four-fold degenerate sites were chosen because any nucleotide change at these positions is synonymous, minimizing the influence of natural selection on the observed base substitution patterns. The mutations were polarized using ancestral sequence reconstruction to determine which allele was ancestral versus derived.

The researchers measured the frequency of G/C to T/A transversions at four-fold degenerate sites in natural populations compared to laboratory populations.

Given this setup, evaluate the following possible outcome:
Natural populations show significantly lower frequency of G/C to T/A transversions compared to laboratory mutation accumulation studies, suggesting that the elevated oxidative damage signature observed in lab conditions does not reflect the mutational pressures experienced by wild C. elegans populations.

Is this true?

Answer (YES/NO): YES